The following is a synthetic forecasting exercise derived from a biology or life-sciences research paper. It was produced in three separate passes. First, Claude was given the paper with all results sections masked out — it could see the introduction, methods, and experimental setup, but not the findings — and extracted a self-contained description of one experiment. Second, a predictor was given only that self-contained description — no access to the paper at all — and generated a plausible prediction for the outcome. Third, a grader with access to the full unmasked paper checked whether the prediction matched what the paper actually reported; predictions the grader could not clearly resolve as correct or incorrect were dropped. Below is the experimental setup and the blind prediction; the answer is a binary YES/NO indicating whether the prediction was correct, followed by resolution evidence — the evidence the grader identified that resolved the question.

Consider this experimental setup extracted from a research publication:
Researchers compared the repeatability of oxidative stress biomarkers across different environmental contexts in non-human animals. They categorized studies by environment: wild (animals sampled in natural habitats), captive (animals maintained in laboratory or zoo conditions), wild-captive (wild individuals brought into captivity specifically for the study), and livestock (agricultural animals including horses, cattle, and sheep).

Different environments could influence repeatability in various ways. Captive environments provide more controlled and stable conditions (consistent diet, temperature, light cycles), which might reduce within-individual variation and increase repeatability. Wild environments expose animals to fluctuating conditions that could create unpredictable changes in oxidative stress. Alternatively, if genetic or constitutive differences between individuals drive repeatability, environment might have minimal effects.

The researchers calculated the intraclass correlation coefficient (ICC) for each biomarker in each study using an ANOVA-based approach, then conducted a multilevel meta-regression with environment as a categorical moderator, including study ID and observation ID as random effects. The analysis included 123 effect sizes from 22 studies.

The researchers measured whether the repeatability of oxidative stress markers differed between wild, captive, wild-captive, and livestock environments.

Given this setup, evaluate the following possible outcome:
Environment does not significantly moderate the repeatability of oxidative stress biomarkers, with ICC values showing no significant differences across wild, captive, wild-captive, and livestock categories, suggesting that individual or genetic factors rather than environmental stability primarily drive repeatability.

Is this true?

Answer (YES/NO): NO